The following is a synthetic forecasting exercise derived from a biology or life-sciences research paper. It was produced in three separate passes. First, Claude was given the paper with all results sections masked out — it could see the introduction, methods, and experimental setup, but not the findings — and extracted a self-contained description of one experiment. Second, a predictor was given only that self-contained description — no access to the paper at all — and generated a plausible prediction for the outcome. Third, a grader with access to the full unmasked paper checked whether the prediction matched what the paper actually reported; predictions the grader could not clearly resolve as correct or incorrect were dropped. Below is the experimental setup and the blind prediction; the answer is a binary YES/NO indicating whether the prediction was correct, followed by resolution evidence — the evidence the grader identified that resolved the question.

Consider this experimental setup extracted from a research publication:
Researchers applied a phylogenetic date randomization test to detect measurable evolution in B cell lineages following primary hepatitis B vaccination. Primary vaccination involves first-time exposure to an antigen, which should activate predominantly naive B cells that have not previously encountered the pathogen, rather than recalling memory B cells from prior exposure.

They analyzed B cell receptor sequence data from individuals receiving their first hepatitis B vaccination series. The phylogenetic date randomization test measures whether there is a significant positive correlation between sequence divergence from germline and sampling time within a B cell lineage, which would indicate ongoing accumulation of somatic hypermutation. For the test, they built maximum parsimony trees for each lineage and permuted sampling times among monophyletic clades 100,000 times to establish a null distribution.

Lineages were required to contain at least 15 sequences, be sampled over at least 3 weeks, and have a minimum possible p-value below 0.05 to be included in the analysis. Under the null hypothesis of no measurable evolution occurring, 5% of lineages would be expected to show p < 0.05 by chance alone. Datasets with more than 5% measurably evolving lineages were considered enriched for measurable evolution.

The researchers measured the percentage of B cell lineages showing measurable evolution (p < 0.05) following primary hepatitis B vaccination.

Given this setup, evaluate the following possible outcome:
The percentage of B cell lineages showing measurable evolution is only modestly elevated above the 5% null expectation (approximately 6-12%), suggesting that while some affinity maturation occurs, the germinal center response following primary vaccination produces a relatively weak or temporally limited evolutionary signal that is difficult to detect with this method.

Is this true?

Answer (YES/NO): YES